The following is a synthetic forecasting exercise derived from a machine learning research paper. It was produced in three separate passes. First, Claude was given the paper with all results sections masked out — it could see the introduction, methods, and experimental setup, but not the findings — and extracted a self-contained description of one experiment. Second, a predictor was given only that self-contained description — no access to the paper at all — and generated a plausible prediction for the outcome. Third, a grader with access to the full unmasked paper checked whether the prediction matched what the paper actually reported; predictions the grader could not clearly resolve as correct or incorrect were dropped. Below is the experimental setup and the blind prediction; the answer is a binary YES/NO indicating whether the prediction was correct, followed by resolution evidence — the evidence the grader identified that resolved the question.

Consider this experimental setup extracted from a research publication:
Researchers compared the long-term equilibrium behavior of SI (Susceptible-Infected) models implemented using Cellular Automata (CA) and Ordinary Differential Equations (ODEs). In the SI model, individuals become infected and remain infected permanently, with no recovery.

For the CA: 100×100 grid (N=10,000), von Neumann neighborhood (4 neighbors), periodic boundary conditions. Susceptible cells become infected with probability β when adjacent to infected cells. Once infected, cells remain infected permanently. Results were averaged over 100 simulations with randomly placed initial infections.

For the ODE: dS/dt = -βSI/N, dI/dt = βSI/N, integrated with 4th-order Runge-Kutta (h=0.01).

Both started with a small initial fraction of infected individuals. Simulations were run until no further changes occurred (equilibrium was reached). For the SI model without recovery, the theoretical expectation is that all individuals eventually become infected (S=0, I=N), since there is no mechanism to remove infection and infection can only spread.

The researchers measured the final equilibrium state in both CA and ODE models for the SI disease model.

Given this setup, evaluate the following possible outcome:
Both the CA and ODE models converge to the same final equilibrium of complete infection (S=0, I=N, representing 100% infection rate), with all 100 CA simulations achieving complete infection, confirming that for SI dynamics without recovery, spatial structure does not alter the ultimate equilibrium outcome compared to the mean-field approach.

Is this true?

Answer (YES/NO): YES